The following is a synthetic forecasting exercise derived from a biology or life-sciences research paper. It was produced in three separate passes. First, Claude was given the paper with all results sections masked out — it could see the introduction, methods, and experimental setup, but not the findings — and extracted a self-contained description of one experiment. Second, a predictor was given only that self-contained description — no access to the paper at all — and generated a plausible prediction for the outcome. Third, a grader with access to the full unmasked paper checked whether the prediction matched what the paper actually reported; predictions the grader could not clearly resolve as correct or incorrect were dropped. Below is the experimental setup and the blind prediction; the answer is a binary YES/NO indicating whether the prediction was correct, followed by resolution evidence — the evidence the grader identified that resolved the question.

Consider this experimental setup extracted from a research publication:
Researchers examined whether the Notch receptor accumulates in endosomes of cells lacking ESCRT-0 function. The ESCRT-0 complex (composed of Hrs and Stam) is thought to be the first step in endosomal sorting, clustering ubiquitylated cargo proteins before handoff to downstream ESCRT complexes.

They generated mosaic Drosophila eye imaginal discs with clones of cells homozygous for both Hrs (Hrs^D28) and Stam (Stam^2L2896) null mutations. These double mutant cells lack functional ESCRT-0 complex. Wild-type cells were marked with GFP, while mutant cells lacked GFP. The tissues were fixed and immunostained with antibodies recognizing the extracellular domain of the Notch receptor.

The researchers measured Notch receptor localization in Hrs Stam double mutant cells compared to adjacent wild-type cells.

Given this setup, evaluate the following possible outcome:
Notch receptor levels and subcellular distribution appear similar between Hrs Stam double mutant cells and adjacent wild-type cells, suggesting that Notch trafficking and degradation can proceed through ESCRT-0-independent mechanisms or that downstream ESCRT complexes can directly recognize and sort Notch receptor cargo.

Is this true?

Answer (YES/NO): NO